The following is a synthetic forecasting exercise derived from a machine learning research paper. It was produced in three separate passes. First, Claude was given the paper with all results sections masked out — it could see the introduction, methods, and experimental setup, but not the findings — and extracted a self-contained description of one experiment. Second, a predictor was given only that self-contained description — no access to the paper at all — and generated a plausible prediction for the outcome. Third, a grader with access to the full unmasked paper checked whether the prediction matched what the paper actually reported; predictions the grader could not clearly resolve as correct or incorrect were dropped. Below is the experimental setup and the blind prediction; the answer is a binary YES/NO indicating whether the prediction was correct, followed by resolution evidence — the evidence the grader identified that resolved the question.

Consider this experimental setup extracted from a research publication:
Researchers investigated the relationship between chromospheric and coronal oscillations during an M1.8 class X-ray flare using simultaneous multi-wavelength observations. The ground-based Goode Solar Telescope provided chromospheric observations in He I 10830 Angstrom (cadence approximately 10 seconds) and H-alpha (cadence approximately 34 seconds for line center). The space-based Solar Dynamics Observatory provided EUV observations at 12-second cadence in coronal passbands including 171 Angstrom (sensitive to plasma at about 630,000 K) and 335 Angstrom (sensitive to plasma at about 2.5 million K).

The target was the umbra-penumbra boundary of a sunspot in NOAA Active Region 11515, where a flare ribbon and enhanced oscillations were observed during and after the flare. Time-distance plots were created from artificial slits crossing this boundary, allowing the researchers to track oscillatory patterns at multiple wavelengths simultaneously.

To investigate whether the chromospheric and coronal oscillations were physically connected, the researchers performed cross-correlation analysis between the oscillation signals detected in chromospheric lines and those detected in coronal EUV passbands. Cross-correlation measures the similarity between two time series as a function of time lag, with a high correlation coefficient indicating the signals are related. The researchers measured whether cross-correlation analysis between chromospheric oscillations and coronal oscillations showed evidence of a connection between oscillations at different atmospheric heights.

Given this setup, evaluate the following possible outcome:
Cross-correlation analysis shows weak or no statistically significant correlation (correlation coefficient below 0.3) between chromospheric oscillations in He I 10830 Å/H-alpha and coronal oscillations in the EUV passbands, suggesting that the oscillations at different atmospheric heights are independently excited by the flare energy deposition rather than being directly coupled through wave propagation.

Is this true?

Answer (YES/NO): NO